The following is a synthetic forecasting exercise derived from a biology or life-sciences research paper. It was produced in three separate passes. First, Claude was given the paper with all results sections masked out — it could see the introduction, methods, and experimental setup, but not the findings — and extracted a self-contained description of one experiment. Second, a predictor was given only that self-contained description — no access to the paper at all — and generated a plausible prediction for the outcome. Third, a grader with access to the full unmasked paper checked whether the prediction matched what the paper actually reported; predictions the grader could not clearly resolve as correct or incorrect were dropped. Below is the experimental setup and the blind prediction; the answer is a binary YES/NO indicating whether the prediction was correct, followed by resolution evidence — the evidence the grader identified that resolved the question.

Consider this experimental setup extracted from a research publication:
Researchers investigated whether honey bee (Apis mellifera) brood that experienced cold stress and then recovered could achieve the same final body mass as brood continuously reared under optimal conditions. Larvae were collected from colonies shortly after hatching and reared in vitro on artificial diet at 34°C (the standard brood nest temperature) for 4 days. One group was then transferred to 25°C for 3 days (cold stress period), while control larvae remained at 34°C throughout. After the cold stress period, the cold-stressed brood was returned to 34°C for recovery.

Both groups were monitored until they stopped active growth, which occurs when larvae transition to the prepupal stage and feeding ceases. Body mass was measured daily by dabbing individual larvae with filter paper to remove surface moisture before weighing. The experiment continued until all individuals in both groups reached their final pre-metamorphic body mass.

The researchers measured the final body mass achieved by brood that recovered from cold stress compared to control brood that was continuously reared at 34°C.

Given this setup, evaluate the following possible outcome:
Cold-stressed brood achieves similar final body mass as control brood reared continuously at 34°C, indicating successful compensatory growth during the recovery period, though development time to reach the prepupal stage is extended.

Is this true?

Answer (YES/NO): YES